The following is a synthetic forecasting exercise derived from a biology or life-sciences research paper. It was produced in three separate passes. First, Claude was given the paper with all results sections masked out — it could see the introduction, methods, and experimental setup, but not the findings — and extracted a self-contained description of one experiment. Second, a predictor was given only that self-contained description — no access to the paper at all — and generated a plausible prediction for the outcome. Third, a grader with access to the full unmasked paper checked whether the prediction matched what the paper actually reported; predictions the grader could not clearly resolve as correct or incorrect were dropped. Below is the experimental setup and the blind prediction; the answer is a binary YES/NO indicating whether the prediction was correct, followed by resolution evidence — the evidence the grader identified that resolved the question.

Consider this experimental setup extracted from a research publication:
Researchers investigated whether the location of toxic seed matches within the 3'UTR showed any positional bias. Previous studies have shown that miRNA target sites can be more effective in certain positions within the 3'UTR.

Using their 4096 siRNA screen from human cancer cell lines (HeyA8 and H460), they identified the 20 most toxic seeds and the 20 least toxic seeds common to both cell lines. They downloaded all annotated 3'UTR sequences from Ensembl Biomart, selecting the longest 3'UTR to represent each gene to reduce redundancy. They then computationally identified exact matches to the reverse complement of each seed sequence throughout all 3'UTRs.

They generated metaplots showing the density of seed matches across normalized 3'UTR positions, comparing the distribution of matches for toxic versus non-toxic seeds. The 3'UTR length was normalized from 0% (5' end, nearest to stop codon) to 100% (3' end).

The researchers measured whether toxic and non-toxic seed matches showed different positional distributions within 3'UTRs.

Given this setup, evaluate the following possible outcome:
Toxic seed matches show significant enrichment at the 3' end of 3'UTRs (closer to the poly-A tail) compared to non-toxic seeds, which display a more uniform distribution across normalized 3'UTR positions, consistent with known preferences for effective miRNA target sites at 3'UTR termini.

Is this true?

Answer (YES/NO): NO